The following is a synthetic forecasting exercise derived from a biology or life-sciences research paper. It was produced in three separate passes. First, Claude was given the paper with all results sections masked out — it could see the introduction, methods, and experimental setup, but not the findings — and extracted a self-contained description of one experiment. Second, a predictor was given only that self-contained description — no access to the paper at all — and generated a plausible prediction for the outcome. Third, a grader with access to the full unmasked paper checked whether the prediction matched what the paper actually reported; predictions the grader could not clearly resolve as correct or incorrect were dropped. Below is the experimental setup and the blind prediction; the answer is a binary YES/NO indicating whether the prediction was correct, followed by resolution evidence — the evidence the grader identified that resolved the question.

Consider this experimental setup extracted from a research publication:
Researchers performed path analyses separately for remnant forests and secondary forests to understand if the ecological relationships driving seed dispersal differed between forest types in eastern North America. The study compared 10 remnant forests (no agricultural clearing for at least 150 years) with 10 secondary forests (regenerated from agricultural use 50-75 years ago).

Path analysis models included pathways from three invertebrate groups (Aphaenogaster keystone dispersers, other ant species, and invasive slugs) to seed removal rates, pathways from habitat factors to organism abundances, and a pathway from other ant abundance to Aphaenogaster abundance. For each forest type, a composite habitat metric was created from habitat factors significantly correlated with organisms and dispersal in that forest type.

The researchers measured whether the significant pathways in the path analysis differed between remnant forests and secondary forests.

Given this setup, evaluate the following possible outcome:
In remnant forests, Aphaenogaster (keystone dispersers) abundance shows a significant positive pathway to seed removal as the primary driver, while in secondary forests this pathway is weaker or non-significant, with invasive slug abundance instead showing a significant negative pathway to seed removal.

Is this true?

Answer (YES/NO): NO